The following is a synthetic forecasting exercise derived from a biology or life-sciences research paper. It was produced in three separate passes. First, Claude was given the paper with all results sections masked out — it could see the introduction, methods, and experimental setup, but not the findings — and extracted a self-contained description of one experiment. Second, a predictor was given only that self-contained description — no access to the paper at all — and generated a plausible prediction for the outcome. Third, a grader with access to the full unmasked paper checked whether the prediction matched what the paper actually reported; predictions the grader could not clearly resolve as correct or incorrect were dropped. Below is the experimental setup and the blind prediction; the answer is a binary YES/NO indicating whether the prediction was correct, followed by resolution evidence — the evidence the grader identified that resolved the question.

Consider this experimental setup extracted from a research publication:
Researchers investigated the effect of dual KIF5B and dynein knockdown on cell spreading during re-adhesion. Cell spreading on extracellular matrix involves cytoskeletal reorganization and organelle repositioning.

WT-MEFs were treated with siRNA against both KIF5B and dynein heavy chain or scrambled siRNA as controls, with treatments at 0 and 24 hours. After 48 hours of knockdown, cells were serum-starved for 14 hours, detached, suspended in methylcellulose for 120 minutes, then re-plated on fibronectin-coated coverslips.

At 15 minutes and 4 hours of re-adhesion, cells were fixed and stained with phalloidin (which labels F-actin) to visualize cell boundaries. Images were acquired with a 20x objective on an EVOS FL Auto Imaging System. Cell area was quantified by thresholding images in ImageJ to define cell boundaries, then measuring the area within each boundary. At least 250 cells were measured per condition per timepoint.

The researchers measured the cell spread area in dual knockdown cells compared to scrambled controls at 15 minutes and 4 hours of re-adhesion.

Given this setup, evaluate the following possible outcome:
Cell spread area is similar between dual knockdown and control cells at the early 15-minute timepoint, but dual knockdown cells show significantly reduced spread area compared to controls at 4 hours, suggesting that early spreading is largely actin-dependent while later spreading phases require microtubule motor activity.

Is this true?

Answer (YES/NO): NO